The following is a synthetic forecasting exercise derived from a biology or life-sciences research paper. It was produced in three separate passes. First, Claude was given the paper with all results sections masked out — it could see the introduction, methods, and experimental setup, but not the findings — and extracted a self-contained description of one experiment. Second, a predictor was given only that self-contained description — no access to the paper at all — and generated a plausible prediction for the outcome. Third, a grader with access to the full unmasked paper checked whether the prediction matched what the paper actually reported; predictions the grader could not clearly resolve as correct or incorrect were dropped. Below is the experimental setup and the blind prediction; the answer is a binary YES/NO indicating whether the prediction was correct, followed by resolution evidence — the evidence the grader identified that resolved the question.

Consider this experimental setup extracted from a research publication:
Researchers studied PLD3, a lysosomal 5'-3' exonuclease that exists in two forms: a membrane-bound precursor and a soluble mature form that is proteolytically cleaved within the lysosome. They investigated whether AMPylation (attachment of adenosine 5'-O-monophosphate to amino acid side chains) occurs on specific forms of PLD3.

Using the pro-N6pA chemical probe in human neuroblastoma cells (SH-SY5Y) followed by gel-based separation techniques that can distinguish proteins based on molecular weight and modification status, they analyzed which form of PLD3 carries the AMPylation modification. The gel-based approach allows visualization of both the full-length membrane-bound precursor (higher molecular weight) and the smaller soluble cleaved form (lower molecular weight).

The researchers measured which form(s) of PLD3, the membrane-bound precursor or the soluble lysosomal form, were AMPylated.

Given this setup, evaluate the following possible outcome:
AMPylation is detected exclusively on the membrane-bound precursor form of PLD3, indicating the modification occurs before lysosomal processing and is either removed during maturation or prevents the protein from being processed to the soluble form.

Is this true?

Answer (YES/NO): NO